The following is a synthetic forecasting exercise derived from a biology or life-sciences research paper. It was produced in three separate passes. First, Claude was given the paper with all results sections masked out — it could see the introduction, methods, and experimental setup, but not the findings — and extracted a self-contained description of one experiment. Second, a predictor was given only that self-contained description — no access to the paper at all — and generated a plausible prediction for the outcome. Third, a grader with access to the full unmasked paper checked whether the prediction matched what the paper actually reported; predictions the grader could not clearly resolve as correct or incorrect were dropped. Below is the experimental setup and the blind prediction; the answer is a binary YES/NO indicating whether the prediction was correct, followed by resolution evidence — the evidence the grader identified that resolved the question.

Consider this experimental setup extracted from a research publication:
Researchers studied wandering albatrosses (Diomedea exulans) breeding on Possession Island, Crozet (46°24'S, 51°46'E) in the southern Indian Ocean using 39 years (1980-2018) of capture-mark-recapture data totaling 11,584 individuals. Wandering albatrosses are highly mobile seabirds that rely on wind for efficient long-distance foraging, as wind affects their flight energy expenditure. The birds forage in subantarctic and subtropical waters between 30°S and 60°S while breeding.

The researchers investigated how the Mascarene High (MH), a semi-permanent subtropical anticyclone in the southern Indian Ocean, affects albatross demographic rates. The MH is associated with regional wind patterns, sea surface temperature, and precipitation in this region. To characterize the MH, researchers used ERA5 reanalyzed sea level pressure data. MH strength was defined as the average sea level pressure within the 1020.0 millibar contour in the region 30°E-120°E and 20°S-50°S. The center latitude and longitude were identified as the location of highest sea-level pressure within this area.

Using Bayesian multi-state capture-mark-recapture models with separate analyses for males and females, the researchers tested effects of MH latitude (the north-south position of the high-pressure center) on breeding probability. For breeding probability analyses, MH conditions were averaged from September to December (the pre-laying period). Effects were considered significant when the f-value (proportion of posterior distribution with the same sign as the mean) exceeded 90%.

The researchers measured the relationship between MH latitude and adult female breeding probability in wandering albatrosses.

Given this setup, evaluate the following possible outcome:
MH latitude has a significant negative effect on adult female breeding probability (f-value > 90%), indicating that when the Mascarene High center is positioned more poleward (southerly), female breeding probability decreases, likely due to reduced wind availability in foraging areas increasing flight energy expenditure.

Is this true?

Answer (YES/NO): NO